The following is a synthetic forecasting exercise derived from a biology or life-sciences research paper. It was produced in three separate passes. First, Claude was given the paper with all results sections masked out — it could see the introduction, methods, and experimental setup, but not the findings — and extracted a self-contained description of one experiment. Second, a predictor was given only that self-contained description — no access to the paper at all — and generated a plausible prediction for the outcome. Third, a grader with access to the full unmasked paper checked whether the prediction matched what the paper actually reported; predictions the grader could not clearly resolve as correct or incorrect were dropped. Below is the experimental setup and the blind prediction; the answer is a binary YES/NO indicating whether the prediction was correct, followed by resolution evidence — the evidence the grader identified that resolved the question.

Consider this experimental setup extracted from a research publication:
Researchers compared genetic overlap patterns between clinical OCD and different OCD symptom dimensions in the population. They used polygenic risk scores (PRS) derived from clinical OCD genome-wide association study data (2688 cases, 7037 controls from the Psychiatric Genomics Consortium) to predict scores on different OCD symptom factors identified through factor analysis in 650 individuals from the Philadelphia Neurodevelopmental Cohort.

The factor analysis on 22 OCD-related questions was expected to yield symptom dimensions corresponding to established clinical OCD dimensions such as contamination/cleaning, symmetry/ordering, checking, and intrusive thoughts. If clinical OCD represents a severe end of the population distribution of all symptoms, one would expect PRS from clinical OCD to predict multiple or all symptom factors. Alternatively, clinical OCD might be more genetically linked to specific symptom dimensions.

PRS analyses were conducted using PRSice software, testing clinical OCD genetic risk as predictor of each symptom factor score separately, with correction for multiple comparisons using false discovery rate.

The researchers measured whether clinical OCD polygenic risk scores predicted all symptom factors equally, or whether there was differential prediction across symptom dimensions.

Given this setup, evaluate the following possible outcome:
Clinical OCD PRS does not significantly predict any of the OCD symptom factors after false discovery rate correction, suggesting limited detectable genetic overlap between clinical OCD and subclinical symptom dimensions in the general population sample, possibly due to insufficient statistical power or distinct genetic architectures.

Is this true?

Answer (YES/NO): NO